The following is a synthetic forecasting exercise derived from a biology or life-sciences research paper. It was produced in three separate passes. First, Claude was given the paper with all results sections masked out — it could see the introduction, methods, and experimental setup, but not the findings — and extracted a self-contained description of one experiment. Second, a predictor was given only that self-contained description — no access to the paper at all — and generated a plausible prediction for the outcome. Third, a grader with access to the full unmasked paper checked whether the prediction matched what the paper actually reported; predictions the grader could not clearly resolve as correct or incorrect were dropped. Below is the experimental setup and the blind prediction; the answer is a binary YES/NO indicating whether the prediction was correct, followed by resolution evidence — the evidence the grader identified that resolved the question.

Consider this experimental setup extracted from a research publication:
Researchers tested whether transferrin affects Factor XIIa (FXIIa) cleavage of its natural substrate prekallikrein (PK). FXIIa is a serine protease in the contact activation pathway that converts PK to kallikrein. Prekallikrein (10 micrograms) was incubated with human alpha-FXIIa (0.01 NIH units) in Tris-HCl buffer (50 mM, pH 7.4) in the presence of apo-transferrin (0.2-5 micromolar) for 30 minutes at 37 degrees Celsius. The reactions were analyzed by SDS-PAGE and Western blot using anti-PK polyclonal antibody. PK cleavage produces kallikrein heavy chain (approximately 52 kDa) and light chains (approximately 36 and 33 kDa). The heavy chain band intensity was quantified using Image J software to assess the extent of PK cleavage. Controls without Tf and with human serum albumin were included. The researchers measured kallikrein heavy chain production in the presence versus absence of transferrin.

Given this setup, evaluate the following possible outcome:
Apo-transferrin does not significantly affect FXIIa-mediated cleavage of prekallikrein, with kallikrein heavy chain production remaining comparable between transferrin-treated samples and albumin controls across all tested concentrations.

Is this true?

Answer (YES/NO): NO